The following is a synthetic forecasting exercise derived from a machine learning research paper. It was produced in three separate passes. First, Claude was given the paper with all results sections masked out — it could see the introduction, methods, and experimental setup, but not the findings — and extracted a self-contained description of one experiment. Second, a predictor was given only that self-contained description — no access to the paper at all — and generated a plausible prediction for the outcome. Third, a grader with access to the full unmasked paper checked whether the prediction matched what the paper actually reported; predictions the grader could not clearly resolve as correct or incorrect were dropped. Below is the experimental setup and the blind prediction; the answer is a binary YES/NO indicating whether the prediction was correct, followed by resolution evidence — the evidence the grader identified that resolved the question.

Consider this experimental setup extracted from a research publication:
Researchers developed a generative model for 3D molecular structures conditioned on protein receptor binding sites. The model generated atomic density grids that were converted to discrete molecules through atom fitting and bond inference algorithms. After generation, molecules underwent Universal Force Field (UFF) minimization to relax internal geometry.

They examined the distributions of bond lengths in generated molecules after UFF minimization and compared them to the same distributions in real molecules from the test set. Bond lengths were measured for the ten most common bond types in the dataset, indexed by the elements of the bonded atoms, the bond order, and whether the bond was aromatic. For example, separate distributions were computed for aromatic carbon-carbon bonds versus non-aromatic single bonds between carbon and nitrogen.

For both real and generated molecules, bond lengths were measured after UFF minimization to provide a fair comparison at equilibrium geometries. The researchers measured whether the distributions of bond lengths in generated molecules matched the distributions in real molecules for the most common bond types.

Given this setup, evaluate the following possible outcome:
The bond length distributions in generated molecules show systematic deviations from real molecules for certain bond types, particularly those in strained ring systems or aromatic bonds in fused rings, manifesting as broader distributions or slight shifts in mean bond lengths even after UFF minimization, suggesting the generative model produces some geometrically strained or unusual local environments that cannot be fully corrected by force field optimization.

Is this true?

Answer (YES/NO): NO